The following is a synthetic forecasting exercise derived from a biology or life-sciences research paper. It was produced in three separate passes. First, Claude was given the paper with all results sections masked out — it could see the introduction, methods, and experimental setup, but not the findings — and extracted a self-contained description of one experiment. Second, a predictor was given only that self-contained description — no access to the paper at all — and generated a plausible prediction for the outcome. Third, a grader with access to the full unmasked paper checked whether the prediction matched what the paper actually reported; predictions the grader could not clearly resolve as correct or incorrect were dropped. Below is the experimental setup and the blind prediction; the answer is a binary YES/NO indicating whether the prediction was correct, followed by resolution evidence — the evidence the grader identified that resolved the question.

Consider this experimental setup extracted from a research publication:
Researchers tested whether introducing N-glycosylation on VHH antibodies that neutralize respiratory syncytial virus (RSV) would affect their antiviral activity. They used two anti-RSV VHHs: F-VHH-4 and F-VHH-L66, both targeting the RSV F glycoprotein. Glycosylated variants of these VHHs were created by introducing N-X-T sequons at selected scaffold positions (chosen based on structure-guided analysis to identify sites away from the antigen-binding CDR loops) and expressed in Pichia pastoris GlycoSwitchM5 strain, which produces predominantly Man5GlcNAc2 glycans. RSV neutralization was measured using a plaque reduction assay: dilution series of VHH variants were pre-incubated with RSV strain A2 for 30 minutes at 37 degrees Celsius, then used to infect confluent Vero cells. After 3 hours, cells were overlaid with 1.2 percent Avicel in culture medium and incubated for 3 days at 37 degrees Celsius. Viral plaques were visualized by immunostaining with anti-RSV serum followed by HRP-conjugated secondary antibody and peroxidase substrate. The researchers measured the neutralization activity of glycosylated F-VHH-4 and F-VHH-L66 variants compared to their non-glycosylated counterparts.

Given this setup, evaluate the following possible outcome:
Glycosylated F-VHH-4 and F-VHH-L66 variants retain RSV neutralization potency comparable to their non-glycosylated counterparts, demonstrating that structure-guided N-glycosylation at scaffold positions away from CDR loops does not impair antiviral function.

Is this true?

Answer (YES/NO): YES